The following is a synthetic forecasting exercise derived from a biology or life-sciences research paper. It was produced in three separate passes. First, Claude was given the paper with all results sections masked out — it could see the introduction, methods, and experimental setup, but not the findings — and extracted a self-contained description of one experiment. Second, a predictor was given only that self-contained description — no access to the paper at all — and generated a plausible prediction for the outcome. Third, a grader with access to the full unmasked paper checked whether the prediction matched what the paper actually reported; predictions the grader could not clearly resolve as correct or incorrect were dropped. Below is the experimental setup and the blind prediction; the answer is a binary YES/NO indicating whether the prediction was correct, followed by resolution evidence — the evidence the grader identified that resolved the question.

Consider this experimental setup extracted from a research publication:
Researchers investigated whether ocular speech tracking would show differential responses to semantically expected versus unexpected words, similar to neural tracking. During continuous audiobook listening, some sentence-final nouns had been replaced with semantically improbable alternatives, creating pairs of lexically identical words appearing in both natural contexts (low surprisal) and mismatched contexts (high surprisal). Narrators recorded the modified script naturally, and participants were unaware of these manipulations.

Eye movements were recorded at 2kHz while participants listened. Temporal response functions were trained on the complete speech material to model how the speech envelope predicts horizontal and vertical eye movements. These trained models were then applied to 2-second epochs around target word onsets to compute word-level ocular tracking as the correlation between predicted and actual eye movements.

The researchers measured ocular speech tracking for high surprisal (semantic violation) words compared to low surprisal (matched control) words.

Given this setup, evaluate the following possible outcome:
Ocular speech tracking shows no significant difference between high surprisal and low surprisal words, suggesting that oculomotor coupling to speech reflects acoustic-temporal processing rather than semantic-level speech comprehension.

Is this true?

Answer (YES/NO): YES